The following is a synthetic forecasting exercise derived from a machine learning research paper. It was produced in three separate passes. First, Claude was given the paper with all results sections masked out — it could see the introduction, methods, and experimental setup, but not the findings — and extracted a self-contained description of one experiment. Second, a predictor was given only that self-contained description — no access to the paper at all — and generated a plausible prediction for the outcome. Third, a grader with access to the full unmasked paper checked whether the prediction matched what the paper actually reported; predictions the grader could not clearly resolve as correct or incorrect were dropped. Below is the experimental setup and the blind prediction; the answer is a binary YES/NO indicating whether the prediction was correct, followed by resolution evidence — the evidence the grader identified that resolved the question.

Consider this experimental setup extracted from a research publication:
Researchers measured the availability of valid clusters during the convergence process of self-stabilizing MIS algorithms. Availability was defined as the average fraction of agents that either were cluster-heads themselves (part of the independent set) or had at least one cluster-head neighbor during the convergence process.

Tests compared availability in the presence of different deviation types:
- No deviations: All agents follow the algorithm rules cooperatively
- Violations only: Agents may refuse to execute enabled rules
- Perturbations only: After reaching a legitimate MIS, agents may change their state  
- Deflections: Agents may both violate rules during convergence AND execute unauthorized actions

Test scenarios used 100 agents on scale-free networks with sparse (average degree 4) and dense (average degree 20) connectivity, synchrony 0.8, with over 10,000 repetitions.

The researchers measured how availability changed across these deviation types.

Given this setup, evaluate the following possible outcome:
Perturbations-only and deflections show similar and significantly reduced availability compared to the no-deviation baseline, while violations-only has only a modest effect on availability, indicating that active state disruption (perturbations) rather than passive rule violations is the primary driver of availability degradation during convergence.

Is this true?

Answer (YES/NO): NO